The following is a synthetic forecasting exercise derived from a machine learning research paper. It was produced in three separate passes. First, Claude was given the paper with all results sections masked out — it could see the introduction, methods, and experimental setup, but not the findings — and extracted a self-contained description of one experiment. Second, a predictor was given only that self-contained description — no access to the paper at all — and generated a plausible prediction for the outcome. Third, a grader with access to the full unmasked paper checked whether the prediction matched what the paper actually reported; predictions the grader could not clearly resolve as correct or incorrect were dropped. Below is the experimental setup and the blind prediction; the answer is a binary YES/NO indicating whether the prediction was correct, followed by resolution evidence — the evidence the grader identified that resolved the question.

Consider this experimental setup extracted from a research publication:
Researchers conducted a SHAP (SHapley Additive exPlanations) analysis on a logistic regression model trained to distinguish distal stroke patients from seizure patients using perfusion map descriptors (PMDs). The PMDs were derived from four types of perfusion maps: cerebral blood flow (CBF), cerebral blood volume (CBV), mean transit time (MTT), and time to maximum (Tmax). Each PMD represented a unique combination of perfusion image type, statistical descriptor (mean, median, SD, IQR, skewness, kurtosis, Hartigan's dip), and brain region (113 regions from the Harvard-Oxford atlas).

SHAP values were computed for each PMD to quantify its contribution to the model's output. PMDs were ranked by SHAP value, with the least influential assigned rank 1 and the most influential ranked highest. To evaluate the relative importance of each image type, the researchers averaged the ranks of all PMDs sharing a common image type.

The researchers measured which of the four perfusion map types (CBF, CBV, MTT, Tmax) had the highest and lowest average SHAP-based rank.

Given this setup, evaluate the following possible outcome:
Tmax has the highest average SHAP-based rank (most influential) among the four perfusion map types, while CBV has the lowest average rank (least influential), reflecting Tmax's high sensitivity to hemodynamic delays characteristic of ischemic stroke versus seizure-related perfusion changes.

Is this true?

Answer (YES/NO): NO